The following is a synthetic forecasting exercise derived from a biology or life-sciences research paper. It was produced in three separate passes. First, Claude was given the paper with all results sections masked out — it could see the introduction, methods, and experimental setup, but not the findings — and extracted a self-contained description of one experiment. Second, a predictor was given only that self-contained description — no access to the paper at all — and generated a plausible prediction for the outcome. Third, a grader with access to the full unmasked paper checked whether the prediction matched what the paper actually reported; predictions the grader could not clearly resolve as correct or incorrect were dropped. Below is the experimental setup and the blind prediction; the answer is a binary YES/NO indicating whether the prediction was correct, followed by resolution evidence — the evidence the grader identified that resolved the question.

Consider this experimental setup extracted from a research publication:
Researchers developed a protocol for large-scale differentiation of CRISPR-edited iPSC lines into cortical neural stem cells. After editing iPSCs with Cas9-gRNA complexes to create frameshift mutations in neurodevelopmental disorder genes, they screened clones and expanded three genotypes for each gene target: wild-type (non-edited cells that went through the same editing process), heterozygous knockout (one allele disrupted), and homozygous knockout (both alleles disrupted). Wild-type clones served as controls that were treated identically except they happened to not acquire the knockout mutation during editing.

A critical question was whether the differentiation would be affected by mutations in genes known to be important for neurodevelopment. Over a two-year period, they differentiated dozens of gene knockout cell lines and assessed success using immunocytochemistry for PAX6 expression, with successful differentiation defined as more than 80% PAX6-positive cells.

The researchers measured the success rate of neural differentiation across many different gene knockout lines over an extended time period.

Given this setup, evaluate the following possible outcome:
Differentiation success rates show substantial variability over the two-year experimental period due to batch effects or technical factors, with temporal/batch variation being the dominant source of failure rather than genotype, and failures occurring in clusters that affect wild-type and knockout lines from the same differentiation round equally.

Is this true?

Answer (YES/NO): NO